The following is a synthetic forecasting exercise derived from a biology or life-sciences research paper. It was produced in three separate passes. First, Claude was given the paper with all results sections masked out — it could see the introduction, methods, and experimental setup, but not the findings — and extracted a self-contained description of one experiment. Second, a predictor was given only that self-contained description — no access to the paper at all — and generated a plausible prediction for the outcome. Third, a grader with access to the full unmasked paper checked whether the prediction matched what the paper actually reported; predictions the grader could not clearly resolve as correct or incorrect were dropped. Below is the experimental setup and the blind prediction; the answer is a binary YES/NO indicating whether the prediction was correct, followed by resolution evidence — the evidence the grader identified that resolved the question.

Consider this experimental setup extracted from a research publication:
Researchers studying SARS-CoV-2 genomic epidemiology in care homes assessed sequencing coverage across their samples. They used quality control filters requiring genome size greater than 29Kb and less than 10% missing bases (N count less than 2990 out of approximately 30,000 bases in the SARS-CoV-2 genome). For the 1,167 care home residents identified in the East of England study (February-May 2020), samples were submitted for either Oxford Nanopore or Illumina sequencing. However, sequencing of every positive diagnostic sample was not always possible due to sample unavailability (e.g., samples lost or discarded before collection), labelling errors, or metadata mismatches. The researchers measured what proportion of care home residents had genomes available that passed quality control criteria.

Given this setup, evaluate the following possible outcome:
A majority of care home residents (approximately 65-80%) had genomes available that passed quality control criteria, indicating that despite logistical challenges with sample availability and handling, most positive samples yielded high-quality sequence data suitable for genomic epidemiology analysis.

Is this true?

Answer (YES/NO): NO